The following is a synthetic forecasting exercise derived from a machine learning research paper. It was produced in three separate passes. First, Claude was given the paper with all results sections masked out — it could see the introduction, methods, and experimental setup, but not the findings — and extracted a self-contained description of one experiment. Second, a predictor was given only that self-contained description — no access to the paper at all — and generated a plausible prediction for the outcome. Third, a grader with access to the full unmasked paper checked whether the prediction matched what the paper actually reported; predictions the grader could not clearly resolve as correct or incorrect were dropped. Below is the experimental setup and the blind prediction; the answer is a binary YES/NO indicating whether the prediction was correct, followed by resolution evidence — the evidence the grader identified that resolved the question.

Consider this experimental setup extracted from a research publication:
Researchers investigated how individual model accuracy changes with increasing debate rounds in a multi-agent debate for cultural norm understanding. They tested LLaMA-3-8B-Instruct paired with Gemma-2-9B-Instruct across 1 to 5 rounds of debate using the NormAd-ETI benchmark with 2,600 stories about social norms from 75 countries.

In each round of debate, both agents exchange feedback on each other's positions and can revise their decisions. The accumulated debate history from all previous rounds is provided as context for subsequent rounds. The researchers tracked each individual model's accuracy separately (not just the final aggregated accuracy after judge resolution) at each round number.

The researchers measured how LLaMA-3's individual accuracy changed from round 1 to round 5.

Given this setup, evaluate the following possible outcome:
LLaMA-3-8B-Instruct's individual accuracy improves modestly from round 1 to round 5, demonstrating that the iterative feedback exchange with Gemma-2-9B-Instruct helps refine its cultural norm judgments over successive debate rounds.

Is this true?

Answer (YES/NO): NO